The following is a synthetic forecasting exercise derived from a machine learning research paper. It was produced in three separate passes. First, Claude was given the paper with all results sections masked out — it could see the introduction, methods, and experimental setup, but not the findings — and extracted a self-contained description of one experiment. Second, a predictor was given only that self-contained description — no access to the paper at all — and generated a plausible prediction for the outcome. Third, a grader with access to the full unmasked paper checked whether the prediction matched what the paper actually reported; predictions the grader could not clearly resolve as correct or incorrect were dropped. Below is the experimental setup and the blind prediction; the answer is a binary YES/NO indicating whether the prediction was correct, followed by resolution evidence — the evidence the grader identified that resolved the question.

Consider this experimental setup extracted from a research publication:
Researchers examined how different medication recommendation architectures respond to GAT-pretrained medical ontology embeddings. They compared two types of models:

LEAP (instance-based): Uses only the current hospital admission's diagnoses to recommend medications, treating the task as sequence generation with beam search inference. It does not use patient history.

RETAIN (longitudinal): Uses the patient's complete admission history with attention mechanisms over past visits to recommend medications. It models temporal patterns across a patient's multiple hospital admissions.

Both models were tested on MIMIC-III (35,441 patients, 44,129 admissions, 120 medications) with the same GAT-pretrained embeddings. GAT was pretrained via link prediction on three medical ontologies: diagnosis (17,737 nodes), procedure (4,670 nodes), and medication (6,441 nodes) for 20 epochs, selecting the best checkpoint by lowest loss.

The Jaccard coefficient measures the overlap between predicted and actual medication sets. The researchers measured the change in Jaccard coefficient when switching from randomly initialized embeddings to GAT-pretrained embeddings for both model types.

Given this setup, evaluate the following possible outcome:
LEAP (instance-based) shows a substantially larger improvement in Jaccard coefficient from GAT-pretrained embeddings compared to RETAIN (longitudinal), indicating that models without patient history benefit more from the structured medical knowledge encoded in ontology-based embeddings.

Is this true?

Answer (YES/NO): NO